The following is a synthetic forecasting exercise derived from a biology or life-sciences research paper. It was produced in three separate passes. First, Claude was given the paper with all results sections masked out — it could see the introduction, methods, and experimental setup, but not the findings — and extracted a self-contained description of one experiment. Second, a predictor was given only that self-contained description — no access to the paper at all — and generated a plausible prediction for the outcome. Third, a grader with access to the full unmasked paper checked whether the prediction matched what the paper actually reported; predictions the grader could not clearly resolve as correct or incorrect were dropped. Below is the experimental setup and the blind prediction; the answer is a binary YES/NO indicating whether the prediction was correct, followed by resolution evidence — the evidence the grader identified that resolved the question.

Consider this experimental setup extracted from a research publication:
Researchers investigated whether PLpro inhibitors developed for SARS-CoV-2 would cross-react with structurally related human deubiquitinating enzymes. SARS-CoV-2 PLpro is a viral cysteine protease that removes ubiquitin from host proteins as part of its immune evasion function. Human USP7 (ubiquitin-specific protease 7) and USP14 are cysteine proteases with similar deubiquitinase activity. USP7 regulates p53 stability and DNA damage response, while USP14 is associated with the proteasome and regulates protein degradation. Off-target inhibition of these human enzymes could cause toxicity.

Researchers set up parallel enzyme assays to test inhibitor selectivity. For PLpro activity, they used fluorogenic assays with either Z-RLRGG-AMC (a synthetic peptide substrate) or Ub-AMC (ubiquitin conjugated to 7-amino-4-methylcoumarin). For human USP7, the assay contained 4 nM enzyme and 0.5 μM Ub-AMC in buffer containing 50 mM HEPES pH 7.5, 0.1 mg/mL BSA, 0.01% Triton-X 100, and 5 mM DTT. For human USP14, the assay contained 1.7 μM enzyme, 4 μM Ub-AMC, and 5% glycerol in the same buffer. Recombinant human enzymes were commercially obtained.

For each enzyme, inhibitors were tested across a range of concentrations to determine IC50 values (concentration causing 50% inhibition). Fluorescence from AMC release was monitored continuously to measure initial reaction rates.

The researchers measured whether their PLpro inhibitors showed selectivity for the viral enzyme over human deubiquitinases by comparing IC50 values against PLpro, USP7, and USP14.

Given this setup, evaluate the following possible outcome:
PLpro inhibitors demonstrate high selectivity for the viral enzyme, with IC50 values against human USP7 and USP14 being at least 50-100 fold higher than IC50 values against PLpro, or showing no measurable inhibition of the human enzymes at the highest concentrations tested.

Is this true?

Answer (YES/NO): YES